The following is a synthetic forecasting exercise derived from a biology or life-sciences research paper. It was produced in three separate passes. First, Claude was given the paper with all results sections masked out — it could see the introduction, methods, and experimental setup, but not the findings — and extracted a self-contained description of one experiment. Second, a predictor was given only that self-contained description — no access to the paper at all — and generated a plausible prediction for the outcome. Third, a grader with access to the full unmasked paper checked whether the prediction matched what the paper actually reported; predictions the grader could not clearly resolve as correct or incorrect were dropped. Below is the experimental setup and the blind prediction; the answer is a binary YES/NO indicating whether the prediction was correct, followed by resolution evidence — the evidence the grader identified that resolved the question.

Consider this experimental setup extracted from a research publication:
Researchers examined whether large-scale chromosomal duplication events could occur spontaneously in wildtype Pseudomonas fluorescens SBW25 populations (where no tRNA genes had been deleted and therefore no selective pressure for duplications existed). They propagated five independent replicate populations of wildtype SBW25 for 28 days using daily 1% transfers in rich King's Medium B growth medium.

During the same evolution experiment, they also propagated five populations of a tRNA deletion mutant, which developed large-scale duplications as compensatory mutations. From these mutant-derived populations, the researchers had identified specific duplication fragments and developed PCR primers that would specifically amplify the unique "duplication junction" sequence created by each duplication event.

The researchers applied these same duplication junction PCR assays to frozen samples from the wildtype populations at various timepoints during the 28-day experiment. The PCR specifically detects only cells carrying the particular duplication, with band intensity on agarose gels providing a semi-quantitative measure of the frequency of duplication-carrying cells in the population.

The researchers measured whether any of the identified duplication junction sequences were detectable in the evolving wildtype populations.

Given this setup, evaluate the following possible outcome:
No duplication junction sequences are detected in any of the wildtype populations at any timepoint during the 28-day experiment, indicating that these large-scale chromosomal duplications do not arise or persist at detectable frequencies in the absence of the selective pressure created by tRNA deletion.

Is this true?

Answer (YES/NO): NO